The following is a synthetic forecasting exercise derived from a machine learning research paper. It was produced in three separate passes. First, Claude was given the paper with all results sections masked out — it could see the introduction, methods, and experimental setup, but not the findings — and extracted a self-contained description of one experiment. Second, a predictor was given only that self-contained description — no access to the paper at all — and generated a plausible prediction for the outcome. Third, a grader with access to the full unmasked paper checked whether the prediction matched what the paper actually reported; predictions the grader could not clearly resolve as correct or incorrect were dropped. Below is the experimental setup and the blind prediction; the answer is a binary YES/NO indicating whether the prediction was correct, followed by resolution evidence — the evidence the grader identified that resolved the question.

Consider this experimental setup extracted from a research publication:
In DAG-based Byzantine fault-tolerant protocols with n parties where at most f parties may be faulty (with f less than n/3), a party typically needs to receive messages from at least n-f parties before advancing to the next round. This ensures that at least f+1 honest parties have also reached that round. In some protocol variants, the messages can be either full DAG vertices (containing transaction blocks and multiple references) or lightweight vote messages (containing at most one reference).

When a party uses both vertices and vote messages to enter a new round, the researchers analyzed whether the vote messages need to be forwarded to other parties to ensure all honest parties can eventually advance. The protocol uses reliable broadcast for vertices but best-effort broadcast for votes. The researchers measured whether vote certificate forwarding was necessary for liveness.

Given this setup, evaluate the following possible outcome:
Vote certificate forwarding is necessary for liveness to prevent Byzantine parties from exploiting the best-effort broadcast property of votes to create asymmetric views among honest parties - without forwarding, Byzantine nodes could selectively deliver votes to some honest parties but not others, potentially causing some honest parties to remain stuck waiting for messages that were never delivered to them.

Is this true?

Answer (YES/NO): YES